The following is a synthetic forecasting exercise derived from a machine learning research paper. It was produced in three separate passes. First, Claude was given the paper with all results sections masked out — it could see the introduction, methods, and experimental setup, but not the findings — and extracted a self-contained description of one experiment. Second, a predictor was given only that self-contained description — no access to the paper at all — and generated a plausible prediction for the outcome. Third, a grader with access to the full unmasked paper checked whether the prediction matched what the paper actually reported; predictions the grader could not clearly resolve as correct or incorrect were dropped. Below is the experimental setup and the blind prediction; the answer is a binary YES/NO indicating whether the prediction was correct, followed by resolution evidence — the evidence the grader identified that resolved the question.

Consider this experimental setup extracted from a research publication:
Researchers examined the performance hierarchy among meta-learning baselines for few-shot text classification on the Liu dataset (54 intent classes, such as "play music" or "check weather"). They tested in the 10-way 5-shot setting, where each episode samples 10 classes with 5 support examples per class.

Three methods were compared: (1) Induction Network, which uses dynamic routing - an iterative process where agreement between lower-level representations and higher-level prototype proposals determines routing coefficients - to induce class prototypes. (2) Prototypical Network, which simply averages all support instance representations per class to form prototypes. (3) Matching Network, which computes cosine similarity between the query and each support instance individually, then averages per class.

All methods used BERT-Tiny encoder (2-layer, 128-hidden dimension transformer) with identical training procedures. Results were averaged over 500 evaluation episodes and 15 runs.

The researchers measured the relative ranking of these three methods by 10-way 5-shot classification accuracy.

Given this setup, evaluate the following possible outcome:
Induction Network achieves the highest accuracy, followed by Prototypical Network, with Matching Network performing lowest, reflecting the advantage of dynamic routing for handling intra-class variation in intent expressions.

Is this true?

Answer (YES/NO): NO